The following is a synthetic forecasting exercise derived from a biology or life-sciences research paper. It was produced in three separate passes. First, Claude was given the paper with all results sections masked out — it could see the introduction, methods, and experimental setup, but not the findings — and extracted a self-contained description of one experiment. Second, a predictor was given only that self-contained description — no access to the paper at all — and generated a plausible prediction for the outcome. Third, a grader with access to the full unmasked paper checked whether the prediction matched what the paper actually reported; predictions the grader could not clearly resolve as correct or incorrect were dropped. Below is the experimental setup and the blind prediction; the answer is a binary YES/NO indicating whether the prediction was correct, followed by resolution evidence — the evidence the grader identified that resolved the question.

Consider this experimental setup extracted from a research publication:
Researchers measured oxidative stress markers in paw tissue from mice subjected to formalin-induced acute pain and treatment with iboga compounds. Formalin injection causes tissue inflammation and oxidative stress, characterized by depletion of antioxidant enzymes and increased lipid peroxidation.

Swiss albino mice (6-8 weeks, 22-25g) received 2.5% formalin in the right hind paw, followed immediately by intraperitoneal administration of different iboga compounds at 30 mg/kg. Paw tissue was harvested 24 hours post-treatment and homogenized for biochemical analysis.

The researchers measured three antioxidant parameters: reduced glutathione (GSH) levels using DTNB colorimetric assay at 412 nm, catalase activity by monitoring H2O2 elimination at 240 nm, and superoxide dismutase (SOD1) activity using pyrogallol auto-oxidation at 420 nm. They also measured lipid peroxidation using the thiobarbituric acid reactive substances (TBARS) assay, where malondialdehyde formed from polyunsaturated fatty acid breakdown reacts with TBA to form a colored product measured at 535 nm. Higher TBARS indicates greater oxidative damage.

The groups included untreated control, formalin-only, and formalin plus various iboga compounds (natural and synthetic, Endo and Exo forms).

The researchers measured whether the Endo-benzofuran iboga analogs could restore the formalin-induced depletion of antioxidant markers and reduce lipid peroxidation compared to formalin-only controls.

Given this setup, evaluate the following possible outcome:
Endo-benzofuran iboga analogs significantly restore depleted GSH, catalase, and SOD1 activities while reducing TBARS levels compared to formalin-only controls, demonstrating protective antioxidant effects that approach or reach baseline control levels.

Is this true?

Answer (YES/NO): YES